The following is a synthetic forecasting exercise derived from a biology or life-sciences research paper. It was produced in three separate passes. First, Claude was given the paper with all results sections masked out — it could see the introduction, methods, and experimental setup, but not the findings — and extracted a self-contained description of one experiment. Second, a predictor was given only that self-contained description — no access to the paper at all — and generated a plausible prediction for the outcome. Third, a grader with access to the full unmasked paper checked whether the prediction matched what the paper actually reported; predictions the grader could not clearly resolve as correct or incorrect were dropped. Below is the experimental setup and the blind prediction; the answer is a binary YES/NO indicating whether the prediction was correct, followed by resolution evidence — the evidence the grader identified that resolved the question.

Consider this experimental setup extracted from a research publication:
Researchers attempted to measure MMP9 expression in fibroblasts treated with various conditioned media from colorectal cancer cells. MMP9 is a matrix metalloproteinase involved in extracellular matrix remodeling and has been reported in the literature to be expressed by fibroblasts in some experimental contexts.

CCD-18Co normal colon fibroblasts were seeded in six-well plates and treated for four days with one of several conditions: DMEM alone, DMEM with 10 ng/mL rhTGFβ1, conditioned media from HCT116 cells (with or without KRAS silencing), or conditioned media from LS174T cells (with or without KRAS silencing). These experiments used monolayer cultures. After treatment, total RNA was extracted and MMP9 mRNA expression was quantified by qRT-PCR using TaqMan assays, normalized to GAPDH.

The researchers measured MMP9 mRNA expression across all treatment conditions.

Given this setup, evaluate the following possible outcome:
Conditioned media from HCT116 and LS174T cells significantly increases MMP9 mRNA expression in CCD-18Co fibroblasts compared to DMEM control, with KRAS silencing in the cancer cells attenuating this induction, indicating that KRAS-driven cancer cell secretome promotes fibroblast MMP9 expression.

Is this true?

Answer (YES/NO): NO